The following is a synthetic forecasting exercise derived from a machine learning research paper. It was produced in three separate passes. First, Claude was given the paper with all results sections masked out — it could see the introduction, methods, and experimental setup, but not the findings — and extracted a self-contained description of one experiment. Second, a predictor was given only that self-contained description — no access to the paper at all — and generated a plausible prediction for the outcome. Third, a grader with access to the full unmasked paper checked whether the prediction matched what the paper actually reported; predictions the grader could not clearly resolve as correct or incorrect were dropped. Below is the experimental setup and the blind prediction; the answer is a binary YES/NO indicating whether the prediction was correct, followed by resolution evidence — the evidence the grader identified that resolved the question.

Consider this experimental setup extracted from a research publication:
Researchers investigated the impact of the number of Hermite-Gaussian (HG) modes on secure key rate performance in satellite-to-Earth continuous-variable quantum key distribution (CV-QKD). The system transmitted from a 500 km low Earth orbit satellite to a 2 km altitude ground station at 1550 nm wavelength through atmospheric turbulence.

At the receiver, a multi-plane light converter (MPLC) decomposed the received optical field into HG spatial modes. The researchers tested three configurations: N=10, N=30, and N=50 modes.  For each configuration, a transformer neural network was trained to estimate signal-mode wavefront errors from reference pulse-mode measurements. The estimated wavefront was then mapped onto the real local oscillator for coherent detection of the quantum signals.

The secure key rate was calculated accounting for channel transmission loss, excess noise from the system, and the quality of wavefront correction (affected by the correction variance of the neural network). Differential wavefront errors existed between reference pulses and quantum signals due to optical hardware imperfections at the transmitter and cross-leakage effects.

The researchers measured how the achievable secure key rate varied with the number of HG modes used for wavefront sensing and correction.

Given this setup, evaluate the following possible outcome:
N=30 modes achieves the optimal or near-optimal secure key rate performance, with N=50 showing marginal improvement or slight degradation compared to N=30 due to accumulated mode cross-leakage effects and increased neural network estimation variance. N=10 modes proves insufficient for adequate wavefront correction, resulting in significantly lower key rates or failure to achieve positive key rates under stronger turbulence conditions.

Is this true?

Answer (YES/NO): NO